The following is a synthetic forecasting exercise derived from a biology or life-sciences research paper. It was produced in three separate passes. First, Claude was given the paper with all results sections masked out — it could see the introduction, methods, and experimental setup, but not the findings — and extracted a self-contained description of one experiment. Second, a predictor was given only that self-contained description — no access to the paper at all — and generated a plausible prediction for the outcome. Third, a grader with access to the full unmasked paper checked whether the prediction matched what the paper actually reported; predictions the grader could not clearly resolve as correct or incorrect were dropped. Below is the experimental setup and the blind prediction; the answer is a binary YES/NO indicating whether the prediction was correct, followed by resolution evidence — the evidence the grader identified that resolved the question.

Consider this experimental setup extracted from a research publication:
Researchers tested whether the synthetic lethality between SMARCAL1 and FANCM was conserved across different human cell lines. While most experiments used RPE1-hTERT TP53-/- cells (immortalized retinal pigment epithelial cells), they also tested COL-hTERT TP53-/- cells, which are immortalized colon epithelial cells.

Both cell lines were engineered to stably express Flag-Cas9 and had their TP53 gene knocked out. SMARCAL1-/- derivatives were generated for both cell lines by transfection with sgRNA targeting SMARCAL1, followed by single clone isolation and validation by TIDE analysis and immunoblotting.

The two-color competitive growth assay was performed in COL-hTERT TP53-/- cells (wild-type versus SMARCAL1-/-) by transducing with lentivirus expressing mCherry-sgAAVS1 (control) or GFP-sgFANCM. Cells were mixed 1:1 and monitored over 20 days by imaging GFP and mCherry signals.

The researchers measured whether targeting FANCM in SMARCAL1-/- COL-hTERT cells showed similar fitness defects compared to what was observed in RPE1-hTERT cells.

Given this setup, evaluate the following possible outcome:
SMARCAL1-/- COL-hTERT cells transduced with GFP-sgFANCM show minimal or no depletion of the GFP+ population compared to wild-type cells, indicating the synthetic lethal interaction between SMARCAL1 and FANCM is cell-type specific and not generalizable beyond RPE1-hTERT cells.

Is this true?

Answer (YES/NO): NO